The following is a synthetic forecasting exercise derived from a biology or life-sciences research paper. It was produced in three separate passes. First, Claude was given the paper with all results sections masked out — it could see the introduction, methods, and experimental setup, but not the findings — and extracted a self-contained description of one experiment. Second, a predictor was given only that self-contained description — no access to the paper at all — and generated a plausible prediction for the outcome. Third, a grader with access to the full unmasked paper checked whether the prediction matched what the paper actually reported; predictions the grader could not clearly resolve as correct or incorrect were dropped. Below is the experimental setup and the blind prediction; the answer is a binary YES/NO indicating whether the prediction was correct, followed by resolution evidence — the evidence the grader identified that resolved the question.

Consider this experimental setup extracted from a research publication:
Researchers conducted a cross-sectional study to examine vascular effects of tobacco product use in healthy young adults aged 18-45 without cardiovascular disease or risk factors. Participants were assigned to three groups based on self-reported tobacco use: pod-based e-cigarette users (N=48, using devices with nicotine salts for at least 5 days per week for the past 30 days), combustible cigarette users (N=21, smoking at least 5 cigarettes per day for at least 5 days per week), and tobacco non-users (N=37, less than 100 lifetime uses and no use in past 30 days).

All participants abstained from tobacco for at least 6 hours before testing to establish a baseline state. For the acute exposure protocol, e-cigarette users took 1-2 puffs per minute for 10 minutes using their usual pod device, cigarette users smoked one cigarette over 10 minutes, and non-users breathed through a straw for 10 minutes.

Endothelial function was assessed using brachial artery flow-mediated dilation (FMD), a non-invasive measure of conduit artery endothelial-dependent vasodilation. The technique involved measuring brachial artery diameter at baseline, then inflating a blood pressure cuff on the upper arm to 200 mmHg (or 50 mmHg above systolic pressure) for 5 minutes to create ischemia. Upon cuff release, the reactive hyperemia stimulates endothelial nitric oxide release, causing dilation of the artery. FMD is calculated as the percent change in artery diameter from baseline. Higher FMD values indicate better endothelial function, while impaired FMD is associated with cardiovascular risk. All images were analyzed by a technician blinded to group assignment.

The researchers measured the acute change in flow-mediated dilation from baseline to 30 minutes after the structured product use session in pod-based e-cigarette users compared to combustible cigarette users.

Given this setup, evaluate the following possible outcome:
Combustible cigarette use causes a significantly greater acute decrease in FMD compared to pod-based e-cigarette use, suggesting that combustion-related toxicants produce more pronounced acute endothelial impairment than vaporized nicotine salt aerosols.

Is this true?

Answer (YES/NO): NO